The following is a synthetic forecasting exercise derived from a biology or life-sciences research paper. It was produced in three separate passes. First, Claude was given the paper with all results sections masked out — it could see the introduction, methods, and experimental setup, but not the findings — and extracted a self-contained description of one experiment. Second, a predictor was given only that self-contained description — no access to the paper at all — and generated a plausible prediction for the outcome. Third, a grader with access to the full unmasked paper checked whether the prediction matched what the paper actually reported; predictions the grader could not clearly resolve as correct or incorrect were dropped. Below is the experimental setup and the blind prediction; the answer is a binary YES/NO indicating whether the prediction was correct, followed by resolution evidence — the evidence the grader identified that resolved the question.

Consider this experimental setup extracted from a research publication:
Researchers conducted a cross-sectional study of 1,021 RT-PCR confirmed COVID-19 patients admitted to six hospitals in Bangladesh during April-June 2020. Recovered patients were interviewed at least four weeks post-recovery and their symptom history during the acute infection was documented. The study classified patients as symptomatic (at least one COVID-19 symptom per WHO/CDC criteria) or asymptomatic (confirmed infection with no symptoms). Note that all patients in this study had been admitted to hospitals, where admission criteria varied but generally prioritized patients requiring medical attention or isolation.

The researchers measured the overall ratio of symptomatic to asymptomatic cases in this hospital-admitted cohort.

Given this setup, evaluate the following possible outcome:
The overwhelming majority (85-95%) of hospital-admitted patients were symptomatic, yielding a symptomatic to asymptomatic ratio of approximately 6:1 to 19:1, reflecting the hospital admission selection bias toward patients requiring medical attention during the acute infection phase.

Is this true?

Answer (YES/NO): YES